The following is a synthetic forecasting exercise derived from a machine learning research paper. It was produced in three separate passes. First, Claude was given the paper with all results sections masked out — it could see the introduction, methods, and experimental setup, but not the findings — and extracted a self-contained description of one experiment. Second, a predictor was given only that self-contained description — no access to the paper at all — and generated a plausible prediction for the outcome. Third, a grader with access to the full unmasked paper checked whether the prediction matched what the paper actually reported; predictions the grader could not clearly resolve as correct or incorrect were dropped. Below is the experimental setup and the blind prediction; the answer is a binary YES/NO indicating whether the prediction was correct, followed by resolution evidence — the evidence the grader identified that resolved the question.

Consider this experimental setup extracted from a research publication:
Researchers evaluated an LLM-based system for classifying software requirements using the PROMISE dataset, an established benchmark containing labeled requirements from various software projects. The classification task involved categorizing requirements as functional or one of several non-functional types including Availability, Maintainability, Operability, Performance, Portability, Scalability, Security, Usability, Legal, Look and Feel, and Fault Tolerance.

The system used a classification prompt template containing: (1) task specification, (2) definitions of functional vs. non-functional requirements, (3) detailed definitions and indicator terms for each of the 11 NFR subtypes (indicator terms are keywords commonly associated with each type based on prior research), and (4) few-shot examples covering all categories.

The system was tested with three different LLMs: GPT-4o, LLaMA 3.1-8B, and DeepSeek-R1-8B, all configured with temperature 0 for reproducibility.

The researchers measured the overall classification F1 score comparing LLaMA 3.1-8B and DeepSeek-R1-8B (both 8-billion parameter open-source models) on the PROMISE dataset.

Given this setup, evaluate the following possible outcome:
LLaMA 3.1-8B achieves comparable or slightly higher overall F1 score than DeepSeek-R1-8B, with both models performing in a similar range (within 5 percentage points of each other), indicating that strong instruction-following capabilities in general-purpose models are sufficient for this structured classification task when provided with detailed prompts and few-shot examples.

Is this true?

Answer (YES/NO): NO